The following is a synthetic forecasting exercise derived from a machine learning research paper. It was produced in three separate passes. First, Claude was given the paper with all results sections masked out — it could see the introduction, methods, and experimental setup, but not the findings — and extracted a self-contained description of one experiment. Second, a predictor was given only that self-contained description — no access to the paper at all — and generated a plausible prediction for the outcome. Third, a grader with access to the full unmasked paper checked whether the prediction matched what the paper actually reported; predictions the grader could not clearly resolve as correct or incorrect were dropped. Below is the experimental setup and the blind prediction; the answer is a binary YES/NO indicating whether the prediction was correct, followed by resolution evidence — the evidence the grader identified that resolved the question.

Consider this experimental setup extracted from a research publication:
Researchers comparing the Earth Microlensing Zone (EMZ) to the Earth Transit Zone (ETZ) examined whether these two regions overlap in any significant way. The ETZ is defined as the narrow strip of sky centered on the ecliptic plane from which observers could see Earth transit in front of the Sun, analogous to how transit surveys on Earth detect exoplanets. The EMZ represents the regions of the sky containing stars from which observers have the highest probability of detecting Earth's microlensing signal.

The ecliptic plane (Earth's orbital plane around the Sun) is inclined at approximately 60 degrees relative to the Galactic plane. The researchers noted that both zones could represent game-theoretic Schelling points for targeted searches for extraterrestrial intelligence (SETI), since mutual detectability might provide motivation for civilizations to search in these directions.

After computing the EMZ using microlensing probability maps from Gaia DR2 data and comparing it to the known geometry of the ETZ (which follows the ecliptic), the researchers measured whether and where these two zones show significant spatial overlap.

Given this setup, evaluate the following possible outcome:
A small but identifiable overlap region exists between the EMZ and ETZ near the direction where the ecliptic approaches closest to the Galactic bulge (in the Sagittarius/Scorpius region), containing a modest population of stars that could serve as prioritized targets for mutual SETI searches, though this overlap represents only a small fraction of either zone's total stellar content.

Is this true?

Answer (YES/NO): YES